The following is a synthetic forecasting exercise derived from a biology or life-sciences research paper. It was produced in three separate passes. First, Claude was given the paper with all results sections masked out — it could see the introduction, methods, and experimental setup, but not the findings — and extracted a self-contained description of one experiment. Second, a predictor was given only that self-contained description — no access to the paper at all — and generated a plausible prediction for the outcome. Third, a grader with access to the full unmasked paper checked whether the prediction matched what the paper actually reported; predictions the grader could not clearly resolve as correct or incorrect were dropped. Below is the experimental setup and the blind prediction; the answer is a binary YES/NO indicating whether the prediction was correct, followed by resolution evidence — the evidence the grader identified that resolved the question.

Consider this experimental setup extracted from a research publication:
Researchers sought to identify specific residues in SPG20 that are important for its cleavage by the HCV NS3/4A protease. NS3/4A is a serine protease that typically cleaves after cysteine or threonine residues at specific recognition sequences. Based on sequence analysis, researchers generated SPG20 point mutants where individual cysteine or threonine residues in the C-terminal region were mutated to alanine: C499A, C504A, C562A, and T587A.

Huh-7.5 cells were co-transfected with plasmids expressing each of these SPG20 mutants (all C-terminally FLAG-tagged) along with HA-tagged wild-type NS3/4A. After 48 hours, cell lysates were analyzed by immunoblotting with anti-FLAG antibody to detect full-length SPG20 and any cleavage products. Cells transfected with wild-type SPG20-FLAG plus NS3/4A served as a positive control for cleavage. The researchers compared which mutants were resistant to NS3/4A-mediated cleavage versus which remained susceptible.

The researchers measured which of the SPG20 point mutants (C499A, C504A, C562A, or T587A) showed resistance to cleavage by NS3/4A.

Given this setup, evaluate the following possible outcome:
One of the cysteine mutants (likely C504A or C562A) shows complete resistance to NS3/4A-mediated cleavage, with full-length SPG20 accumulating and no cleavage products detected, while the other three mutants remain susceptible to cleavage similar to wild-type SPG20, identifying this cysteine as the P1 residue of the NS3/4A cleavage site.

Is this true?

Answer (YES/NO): NO